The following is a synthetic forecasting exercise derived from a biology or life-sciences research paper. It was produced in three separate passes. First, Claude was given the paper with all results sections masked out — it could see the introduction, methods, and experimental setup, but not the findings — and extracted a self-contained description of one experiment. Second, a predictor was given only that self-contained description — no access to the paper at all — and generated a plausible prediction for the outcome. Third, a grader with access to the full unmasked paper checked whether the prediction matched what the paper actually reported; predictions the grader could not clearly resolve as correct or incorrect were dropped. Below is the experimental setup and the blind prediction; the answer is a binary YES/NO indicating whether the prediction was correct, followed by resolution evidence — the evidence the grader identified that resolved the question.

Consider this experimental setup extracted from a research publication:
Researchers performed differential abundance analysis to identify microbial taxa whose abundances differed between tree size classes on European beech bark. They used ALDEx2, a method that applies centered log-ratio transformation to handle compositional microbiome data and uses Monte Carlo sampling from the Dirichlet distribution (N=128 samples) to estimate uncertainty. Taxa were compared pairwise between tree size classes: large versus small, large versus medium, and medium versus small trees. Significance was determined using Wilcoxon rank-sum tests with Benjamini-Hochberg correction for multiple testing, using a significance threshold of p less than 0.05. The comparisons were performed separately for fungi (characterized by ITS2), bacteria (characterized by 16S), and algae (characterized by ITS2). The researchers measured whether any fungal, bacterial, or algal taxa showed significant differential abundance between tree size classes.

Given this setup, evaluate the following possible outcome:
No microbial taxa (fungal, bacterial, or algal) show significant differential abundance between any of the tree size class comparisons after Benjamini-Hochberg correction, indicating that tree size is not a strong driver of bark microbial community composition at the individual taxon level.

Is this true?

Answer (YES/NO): NO